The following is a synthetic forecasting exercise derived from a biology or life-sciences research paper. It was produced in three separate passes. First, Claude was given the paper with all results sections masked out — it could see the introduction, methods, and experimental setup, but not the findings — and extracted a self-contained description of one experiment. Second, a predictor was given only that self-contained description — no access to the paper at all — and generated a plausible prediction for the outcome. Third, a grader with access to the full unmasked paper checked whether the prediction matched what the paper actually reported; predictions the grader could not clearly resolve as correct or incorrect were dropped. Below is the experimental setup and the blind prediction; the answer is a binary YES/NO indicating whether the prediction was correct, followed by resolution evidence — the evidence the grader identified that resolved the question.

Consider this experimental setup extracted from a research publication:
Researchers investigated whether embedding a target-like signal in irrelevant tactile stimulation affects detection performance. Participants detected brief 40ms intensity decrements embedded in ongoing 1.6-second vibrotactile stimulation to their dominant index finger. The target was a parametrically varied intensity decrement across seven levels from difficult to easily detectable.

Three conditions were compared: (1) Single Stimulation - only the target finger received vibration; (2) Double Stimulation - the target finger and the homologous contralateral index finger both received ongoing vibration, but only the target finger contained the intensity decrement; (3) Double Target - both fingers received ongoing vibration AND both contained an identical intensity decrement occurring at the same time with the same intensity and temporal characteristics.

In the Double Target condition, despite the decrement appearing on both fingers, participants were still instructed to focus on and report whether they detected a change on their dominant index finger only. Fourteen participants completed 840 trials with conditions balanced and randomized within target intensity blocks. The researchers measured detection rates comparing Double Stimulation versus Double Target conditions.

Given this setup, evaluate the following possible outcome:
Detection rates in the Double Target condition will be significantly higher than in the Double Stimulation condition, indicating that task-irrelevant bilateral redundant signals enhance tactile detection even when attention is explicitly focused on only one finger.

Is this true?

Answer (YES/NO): YES